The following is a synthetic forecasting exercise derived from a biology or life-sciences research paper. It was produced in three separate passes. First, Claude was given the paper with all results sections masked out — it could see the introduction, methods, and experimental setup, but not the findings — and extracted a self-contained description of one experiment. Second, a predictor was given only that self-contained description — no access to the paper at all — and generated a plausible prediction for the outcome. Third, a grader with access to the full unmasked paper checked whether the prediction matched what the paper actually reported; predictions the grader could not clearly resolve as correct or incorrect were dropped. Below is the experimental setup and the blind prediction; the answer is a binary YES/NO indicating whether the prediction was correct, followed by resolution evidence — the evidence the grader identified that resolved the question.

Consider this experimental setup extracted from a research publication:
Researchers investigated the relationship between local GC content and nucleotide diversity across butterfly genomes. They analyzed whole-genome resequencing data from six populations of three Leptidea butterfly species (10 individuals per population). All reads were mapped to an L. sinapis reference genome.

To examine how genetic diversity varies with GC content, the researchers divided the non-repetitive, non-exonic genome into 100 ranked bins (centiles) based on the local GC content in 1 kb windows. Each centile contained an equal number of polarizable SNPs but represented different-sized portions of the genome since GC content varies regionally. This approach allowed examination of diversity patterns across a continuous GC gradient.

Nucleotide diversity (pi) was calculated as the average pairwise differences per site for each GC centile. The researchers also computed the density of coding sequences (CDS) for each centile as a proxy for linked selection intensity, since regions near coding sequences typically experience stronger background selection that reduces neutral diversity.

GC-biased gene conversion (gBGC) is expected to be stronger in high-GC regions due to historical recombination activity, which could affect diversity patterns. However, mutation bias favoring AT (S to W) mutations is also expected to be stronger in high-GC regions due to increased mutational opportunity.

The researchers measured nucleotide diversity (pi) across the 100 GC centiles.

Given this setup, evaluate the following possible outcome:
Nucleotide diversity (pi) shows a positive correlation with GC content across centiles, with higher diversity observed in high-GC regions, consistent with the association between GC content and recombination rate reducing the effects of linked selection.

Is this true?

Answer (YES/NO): NO